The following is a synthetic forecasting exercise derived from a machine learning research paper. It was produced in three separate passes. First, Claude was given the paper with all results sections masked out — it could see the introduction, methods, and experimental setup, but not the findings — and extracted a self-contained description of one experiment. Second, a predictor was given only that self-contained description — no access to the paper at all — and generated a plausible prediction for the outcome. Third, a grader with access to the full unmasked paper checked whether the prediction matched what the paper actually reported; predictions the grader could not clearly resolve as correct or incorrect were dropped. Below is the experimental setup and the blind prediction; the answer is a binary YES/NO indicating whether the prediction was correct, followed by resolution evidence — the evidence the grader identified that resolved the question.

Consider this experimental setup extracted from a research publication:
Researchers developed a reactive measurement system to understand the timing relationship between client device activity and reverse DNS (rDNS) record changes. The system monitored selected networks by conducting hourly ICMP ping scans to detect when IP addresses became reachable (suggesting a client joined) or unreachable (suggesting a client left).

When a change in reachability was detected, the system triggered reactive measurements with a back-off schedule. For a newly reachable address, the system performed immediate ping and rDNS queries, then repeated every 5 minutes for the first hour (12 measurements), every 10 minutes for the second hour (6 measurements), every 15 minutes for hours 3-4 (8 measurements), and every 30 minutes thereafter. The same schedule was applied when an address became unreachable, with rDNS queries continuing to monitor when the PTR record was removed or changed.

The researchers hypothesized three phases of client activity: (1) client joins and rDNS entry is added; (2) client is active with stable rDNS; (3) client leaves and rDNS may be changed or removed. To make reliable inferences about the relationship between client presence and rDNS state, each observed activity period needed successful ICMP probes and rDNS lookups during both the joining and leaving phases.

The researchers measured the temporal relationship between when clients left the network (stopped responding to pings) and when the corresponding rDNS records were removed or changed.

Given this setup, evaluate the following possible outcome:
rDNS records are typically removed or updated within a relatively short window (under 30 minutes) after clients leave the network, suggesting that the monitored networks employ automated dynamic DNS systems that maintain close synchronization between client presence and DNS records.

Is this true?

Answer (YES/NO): NO